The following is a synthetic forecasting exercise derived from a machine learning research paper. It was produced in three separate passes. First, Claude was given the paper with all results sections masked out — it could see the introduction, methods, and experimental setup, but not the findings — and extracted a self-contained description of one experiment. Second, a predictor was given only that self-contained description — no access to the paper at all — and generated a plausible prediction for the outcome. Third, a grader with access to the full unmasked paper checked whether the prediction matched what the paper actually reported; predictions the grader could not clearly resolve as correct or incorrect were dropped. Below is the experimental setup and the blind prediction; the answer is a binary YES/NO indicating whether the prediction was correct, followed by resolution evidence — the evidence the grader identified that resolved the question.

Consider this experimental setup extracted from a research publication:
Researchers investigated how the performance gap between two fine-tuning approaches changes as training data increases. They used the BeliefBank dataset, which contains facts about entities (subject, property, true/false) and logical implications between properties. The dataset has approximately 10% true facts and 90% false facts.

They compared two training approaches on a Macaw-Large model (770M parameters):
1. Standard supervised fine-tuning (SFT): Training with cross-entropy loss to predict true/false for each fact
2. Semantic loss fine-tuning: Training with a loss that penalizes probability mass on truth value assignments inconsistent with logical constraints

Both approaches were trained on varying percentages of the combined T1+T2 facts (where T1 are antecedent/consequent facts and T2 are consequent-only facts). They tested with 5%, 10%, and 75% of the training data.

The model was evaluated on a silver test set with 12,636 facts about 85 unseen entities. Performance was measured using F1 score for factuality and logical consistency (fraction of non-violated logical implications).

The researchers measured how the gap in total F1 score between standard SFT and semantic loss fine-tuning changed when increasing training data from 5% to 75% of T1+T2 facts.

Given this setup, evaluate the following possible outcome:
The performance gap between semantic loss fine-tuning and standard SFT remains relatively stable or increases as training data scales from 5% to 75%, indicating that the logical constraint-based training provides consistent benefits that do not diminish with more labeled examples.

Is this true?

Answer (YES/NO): NO